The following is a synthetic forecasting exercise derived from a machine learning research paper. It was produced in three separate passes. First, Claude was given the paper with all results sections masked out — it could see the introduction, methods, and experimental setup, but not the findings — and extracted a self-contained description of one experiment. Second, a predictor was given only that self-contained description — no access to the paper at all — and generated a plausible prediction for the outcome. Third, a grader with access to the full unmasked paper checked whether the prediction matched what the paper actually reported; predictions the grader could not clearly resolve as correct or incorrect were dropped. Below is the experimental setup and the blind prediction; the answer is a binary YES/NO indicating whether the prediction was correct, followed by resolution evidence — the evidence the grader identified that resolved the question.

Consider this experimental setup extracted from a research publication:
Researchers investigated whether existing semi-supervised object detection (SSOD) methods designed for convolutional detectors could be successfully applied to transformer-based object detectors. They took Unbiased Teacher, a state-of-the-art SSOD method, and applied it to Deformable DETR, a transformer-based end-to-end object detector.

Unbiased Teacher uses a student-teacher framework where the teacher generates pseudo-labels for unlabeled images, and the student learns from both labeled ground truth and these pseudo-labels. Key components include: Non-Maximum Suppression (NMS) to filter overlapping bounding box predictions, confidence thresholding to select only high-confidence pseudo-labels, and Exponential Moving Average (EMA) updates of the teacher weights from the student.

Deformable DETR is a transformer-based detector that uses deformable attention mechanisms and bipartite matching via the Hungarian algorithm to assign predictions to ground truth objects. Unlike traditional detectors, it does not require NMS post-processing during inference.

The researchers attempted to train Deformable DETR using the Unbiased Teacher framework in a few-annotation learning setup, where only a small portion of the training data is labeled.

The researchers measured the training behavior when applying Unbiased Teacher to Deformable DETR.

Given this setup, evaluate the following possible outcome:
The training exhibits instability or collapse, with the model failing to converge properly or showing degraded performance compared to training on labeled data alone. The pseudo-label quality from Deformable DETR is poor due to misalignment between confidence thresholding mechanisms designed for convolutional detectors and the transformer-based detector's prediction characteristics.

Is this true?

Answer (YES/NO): YES